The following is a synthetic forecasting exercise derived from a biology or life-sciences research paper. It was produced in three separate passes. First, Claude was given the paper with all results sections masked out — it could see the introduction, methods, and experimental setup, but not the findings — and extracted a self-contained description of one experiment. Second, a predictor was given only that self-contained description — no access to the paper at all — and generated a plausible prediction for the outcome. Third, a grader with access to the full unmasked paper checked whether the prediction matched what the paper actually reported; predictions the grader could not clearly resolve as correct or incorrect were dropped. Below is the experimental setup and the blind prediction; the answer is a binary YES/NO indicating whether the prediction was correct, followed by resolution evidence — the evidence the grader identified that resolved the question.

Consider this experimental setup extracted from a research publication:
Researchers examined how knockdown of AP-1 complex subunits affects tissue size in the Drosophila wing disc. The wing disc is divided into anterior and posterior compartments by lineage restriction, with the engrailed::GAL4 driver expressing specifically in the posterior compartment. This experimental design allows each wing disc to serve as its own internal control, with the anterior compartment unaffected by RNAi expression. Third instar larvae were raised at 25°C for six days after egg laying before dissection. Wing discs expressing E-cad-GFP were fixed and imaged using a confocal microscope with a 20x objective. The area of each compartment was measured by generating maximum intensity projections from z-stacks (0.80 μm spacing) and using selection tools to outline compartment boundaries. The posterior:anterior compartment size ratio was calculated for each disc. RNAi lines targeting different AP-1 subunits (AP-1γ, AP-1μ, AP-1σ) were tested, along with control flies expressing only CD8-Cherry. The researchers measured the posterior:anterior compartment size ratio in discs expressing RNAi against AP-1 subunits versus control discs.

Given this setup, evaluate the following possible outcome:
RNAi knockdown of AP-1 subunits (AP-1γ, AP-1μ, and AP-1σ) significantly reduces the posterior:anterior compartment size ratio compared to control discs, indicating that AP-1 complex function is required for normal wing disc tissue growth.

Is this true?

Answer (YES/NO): NO